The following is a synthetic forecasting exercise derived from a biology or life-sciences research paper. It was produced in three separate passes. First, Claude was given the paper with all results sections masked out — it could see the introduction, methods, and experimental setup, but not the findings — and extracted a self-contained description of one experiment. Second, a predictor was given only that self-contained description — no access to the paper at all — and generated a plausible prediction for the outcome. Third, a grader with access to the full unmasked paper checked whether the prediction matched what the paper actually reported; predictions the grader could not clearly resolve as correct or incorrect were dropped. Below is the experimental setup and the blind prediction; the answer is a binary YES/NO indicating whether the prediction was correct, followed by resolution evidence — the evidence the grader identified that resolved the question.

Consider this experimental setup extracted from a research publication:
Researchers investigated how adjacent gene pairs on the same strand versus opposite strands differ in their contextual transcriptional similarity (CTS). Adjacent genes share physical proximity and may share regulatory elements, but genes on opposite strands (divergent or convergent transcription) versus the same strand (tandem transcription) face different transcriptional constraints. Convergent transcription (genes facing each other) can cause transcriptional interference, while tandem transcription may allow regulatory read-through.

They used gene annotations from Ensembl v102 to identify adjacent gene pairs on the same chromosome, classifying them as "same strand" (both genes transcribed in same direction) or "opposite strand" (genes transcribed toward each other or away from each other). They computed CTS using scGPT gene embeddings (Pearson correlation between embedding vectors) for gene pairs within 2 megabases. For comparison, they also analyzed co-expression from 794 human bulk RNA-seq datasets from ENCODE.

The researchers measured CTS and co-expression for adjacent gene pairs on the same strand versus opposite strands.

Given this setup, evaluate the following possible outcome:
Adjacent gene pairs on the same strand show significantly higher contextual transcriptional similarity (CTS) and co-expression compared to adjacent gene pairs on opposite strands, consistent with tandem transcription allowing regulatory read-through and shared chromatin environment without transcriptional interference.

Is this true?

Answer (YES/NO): NO